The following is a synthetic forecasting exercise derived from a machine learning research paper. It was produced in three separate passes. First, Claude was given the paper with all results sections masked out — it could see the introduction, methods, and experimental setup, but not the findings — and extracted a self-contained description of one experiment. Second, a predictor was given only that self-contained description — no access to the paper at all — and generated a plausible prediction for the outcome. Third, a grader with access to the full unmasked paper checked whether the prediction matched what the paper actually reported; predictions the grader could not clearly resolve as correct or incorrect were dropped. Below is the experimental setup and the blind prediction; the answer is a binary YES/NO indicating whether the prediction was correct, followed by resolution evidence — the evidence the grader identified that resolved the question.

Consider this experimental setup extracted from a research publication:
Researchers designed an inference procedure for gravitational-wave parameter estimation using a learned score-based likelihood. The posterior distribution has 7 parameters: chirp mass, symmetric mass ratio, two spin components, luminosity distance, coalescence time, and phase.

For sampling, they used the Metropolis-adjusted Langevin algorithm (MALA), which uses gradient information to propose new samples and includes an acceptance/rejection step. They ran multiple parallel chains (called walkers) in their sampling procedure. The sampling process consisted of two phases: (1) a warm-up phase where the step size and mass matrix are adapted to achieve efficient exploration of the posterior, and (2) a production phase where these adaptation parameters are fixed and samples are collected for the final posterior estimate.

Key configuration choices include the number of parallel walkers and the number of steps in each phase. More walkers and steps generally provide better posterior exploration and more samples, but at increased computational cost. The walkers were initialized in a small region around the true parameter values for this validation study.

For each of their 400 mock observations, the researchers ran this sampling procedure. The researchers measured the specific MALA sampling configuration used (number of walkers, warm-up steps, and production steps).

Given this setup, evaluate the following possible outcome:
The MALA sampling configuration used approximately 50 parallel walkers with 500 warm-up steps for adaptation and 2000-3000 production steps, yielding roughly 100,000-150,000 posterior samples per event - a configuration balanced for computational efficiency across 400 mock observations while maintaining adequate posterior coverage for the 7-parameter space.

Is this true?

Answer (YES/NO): NO